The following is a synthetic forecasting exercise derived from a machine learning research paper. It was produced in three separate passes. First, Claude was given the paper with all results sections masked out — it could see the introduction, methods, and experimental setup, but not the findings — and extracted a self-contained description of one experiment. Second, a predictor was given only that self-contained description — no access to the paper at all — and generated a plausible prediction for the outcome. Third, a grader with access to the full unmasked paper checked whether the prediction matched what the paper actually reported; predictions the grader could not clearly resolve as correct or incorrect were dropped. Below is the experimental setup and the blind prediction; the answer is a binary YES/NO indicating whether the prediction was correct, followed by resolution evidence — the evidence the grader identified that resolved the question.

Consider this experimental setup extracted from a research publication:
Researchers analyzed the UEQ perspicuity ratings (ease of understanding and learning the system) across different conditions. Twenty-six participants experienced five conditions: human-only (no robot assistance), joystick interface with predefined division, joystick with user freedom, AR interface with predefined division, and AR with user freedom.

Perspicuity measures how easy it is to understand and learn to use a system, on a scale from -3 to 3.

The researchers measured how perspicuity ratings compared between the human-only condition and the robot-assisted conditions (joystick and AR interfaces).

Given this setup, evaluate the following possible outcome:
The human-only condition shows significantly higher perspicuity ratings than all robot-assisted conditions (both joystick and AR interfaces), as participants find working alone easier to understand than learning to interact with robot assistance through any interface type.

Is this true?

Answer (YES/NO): NO